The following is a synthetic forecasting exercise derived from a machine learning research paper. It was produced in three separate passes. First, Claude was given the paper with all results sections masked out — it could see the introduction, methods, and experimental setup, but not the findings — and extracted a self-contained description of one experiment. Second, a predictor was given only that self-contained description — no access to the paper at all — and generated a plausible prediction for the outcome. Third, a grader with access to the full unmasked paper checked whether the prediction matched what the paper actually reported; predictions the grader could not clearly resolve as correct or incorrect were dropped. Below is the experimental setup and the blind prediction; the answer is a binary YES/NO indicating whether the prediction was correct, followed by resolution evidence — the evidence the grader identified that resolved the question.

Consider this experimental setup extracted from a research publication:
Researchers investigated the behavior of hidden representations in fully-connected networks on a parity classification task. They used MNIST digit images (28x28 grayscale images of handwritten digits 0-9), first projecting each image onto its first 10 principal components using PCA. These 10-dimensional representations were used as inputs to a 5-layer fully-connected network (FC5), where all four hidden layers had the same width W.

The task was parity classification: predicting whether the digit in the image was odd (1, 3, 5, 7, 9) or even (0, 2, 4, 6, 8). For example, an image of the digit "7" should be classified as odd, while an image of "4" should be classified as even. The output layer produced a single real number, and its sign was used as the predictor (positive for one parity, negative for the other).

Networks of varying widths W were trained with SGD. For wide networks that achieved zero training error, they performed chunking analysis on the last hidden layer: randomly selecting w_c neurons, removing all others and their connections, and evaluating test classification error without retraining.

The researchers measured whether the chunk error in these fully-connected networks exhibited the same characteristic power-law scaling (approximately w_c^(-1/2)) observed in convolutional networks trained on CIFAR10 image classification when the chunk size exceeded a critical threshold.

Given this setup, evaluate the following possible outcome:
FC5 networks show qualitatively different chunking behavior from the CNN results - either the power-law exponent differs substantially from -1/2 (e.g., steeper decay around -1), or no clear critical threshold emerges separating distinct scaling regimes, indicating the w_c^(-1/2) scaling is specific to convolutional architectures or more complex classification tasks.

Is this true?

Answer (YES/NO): NO